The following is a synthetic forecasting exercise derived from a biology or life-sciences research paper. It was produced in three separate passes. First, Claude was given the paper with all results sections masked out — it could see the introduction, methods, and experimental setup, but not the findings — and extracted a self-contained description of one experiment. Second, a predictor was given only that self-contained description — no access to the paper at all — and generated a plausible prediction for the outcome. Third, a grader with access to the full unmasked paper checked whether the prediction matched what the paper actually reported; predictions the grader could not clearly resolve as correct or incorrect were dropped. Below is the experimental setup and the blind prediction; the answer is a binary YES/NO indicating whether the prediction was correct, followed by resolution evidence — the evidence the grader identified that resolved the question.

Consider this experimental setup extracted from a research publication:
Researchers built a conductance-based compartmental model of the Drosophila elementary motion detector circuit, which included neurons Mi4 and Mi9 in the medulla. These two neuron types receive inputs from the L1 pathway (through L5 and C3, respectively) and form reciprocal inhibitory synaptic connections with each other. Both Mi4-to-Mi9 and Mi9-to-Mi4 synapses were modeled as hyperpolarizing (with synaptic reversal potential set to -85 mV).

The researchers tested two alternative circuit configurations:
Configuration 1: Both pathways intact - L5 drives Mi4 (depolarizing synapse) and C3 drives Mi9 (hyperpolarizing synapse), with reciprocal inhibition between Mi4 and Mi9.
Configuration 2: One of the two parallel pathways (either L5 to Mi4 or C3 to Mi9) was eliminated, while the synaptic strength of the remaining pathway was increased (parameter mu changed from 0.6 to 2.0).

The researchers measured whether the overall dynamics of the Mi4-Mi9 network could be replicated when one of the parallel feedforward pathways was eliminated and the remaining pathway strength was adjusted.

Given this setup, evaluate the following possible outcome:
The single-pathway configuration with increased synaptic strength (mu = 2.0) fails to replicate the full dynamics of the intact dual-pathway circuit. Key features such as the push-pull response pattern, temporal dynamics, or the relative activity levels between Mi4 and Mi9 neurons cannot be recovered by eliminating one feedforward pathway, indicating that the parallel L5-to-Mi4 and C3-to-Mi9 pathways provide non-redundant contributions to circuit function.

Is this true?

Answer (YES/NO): NO